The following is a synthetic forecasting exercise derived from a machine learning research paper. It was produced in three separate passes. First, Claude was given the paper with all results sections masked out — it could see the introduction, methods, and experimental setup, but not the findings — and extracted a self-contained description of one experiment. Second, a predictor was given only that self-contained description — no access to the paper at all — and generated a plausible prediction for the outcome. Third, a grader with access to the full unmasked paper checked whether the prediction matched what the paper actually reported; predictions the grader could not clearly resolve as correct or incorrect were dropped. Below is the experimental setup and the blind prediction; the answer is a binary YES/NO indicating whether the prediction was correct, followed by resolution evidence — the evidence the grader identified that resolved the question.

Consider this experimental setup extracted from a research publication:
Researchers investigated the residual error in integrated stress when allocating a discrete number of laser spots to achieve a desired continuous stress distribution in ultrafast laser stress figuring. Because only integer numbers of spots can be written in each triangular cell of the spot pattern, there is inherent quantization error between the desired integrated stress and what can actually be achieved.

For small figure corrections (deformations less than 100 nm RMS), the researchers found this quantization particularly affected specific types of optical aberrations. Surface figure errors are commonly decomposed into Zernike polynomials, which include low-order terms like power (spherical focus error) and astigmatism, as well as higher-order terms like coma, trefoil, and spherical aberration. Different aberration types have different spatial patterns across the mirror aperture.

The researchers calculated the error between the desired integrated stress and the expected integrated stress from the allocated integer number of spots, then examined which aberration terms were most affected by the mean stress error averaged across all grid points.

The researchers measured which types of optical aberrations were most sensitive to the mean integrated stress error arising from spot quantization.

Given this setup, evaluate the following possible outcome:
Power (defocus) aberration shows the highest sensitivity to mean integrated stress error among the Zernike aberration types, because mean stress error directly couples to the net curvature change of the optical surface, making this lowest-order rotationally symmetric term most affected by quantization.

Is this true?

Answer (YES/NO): NO